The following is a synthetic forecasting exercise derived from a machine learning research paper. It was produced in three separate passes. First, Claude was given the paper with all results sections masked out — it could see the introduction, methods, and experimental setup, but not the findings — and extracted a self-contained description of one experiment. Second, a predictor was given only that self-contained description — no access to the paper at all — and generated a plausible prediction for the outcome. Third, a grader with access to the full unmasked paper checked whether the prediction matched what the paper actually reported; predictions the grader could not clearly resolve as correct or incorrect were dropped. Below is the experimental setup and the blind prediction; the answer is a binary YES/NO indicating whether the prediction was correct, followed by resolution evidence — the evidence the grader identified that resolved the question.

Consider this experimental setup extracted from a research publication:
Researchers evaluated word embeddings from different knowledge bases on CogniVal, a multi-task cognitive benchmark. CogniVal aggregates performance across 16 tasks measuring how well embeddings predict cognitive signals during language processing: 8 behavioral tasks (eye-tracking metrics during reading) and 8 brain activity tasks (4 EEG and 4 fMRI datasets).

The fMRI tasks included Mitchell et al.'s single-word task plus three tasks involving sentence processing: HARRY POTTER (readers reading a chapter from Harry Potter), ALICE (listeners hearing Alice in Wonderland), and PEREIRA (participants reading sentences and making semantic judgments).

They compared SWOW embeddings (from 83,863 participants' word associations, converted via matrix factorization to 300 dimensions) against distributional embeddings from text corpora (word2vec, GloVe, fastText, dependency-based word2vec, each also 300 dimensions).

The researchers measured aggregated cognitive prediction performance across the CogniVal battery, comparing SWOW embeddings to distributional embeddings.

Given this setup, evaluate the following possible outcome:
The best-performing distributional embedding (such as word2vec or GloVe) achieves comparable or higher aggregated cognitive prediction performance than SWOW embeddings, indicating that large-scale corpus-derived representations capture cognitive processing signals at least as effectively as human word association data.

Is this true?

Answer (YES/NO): YES